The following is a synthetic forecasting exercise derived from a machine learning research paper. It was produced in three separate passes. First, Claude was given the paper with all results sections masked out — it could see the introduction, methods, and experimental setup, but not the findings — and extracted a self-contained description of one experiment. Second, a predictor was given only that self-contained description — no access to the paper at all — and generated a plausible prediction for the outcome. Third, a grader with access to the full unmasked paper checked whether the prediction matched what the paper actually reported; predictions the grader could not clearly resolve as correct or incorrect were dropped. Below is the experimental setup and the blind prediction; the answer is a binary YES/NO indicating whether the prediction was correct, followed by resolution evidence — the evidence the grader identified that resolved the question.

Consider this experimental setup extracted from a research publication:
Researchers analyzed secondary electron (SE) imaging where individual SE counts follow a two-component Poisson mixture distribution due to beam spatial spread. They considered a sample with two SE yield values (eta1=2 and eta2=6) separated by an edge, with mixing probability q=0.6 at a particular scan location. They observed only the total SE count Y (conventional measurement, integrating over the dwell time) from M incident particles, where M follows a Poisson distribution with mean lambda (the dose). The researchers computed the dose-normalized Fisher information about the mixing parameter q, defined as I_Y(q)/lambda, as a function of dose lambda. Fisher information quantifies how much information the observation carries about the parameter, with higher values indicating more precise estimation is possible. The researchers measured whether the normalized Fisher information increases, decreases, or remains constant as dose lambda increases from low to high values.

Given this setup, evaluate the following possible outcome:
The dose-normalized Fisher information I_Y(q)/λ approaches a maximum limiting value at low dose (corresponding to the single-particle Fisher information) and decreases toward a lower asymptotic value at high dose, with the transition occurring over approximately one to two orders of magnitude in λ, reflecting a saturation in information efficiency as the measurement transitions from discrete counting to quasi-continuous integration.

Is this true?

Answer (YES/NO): NO